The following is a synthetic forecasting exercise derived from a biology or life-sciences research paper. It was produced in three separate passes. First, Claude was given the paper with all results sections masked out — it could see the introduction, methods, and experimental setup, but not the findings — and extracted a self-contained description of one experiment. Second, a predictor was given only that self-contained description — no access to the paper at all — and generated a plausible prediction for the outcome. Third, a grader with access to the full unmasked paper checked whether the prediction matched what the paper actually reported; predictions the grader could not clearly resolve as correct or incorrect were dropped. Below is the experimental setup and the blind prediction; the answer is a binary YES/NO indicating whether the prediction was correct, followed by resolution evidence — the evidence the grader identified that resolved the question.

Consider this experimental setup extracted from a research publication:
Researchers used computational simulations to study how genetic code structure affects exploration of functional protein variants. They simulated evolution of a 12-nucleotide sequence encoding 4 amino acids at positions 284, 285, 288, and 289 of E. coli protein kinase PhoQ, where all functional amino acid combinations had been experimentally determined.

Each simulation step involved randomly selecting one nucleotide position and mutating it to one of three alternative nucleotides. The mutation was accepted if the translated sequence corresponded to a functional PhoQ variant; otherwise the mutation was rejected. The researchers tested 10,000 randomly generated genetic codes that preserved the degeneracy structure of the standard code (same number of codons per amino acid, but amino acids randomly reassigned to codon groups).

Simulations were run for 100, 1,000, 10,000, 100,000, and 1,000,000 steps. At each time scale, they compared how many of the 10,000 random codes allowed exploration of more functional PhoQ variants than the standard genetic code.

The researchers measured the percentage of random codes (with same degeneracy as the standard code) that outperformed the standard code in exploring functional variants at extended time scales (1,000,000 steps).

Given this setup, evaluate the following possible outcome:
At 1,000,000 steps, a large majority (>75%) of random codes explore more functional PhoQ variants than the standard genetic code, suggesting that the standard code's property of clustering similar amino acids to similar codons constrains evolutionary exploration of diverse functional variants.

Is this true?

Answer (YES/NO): NO